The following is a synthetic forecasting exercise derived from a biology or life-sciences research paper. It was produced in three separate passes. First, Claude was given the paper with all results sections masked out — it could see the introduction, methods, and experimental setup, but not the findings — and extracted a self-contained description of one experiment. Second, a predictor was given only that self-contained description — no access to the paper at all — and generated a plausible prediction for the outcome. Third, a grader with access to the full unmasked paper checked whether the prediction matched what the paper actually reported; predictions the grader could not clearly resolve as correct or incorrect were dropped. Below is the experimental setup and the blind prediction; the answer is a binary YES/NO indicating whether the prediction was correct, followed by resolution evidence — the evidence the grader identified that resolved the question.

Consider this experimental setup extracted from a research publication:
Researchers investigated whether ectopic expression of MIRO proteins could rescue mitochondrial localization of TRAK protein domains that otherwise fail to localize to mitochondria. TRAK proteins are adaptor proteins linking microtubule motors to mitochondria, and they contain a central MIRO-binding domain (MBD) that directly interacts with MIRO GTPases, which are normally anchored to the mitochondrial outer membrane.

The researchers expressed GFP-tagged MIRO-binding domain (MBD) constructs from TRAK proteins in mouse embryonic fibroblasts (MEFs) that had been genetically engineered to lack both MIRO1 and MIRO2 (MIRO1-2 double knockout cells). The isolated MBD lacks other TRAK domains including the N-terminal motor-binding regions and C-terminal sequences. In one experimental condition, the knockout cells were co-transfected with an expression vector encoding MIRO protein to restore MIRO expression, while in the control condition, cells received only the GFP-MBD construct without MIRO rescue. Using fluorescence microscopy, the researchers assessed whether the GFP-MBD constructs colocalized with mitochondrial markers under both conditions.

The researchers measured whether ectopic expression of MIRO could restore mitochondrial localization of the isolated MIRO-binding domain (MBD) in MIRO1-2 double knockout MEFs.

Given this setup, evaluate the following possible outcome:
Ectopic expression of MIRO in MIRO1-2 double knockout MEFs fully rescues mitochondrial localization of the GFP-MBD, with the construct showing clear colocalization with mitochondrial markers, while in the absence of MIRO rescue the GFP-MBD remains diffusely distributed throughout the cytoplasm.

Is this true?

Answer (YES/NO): NO